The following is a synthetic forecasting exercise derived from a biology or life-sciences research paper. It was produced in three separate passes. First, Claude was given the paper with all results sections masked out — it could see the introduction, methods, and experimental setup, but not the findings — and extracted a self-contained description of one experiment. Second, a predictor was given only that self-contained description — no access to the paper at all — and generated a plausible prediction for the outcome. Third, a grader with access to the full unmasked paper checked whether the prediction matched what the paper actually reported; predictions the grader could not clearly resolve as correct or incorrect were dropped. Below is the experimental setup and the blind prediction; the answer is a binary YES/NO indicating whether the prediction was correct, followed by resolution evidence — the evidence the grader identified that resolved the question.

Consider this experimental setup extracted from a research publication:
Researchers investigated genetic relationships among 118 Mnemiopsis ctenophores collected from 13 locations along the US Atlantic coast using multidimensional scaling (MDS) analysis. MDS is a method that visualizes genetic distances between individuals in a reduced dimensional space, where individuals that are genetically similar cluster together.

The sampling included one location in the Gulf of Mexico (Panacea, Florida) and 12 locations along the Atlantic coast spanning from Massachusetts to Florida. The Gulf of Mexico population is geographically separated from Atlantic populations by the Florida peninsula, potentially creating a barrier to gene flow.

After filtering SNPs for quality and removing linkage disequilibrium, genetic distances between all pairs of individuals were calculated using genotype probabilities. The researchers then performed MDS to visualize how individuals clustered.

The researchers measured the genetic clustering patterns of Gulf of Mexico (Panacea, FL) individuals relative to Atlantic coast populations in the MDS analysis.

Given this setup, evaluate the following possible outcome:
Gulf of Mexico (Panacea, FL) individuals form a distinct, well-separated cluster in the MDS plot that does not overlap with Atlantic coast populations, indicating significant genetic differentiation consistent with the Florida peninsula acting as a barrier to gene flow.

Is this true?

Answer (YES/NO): NO